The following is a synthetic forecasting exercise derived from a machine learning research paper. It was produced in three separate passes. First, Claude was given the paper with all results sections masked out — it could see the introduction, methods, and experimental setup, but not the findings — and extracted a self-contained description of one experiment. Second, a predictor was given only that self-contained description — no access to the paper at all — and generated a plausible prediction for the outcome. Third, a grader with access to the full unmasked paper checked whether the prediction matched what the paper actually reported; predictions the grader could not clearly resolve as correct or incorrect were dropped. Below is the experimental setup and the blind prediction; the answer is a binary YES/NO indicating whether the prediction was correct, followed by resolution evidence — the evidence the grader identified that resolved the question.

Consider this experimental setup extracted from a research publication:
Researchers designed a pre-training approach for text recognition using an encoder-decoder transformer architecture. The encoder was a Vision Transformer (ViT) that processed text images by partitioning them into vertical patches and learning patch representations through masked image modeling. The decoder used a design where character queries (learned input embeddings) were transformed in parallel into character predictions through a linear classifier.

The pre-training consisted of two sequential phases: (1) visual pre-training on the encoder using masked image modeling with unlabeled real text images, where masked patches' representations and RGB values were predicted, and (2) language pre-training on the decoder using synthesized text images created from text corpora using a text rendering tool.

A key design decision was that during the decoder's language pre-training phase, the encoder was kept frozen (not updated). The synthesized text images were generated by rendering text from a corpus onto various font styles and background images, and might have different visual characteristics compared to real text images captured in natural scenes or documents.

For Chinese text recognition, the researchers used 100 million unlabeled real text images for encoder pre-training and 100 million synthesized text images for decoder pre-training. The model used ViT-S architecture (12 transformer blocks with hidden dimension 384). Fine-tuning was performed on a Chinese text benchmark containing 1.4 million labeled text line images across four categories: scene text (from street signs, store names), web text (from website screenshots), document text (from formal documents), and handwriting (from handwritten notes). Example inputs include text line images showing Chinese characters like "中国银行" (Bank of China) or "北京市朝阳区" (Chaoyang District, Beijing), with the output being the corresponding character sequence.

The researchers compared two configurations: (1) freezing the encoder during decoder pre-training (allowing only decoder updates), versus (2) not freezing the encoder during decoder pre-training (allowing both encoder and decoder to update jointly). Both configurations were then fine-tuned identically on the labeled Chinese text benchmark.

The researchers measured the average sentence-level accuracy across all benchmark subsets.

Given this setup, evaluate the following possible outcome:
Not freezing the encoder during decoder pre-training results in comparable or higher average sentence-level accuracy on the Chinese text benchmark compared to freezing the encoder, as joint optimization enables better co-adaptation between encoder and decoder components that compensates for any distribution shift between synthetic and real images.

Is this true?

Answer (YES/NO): NO